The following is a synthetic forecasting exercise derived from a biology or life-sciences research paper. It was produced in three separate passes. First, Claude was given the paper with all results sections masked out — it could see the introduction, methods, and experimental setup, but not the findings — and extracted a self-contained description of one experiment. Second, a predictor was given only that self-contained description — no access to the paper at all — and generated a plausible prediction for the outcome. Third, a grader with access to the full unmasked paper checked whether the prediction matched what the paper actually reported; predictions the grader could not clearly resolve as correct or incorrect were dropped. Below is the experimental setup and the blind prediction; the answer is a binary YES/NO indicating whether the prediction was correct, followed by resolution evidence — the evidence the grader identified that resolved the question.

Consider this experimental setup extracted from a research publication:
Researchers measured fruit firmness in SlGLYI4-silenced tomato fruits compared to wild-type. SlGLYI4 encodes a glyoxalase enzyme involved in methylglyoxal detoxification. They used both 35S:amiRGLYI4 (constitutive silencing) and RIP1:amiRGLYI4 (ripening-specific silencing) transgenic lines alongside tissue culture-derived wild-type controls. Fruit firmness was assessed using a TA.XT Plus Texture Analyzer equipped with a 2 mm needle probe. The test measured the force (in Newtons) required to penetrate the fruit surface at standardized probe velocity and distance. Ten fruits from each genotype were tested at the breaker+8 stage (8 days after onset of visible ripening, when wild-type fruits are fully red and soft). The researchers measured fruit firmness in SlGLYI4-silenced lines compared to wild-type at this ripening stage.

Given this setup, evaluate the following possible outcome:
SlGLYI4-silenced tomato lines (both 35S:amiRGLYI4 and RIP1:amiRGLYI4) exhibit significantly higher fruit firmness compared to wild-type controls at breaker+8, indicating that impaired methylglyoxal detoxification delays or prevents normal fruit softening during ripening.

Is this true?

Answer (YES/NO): YES